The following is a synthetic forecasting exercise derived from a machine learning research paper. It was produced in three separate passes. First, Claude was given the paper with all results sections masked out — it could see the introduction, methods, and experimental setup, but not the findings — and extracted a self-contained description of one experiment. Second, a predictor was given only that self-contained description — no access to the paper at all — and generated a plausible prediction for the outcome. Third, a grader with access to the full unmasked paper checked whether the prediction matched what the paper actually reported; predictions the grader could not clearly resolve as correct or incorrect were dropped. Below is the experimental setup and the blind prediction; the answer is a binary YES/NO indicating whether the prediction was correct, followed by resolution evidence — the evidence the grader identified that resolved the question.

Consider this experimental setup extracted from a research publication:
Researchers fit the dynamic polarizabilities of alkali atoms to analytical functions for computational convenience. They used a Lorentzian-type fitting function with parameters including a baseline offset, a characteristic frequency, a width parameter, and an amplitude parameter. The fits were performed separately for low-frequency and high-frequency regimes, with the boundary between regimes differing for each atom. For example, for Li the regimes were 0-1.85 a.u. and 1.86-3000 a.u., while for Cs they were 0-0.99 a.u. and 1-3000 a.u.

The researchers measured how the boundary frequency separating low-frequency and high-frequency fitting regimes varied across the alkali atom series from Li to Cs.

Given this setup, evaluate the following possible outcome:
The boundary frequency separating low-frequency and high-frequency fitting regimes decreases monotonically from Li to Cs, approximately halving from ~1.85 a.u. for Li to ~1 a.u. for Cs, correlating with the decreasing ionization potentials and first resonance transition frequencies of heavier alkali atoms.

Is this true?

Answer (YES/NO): NO